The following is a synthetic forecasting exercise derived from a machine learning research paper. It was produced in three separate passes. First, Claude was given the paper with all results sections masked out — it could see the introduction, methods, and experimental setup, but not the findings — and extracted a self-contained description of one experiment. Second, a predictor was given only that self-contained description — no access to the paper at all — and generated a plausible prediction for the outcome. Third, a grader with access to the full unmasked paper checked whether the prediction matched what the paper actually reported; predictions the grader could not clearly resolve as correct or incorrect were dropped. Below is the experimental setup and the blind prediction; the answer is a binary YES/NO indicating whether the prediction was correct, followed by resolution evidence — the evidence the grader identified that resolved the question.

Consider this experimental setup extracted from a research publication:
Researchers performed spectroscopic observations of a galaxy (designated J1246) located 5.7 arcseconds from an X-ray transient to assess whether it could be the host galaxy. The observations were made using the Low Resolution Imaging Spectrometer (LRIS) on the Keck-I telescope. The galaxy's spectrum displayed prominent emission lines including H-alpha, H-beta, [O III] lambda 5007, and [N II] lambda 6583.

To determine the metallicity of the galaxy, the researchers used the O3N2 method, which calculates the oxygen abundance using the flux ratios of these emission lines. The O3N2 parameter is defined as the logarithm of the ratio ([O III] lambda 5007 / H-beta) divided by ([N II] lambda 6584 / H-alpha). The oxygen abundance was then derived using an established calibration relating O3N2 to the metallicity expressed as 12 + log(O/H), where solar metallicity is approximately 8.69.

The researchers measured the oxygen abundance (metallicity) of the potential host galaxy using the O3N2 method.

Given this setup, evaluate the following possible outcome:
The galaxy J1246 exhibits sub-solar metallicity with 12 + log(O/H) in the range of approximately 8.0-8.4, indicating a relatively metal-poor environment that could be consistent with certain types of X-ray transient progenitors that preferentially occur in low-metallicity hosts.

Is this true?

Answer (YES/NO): NO